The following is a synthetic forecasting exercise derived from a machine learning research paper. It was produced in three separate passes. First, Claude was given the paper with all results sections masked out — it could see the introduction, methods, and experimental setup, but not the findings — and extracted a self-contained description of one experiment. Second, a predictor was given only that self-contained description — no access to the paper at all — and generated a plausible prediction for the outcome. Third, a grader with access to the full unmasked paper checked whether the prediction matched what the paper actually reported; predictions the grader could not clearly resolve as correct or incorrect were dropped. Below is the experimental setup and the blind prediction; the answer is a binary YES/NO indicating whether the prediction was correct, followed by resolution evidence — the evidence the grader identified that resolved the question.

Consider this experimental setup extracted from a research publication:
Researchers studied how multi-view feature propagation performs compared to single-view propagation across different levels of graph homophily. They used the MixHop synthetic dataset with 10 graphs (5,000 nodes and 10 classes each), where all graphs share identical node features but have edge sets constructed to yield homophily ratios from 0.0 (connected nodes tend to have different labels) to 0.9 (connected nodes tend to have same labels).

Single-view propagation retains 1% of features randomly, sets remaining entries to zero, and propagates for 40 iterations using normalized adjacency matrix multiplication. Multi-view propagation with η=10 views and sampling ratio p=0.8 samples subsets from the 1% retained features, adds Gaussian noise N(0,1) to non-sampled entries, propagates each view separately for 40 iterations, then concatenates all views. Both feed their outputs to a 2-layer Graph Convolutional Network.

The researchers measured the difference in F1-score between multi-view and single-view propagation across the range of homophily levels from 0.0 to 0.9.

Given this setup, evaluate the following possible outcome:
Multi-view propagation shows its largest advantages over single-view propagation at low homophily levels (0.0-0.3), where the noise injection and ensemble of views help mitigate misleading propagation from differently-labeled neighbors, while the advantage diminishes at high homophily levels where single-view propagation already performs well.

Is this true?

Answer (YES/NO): YES